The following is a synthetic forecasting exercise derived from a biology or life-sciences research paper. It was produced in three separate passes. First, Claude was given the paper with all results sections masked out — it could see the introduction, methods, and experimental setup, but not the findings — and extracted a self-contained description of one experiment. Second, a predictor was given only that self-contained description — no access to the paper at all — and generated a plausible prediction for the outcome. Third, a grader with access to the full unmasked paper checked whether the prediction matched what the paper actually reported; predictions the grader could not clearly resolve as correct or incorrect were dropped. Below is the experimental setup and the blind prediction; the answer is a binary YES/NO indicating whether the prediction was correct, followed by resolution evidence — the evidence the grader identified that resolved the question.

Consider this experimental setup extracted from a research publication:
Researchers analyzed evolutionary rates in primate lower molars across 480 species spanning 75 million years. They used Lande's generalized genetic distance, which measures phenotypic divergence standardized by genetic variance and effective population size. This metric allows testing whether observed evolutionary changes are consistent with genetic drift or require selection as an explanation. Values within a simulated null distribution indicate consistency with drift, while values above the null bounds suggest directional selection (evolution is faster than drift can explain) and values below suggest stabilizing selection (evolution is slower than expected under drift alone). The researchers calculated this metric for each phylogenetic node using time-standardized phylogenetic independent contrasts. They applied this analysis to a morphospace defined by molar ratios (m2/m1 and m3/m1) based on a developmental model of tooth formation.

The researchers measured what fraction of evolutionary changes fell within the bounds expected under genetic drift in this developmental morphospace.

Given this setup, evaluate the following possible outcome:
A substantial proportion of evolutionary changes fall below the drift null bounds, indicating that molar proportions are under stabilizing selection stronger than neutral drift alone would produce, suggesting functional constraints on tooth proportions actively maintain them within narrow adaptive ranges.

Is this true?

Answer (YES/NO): NO